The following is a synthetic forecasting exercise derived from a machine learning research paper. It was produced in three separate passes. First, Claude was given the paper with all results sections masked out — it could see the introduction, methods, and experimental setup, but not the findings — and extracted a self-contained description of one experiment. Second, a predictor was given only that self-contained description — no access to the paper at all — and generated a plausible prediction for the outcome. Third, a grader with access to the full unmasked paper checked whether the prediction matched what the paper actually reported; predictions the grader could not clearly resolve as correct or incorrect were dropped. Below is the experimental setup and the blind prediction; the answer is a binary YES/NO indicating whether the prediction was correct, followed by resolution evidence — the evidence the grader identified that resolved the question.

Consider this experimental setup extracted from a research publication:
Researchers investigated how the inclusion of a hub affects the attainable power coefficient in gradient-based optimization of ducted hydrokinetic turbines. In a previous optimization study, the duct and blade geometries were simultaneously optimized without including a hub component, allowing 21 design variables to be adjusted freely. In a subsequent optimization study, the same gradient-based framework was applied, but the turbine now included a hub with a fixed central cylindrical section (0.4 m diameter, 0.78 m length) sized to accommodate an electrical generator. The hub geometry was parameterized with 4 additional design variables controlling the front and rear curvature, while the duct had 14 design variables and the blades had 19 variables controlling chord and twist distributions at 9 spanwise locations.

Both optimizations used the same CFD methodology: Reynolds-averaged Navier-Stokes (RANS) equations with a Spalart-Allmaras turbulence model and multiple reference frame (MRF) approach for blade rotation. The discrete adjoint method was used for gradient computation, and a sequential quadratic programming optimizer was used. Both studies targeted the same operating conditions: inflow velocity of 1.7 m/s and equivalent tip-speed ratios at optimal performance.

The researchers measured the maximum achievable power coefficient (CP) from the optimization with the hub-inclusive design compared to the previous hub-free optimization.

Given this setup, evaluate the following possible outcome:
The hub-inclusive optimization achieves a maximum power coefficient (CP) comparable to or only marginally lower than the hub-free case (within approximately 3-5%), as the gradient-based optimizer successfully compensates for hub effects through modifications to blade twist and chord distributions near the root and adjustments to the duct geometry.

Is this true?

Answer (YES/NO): NO